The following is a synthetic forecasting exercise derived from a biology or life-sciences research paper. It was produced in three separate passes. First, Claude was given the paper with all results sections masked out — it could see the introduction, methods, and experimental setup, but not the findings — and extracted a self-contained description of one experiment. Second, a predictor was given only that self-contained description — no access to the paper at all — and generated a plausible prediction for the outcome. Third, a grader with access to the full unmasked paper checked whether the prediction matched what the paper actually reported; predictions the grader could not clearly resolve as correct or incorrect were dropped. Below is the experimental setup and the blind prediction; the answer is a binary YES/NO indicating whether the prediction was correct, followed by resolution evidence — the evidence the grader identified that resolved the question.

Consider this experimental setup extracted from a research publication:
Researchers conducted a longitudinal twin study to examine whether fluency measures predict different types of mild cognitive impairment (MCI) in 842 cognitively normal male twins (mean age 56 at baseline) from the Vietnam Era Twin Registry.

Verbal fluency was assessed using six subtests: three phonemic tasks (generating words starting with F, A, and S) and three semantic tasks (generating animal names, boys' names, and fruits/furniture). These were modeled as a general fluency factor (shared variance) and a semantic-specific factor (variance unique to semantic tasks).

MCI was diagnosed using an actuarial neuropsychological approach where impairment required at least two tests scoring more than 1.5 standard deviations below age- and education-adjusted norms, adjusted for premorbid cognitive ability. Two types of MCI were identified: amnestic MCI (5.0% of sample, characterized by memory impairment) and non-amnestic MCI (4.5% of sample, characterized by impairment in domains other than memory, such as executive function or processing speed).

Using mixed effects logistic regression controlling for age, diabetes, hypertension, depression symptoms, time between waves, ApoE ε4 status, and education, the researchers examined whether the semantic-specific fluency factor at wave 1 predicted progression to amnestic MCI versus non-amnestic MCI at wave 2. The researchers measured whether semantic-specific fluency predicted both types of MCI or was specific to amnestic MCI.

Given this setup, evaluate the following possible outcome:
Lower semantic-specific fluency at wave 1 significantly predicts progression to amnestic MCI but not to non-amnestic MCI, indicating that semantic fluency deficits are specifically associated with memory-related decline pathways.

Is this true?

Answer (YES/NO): YES